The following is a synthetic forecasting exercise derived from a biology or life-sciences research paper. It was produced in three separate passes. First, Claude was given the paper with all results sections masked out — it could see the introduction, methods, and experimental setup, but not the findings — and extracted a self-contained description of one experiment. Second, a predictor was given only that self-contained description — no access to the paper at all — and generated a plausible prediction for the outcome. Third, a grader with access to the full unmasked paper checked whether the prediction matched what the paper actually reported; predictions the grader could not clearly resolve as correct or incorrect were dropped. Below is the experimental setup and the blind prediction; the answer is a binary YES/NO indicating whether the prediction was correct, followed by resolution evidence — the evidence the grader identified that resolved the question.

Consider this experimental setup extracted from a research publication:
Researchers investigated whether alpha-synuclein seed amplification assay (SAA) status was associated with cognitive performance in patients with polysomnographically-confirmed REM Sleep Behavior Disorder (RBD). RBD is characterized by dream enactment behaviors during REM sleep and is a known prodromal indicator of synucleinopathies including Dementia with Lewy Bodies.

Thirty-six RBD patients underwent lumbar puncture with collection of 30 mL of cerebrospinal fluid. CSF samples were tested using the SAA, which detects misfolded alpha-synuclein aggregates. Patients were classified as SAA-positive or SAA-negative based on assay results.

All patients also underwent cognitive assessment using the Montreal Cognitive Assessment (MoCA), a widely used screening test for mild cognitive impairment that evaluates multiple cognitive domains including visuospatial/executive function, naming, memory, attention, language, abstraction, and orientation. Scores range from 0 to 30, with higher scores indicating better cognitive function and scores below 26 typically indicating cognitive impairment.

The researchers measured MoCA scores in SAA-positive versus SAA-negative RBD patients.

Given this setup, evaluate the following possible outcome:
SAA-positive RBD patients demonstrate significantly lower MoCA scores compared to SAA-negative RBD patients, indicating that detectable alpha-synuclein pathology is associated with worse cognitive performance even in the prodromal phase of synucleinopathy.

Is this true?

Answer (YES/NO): NO